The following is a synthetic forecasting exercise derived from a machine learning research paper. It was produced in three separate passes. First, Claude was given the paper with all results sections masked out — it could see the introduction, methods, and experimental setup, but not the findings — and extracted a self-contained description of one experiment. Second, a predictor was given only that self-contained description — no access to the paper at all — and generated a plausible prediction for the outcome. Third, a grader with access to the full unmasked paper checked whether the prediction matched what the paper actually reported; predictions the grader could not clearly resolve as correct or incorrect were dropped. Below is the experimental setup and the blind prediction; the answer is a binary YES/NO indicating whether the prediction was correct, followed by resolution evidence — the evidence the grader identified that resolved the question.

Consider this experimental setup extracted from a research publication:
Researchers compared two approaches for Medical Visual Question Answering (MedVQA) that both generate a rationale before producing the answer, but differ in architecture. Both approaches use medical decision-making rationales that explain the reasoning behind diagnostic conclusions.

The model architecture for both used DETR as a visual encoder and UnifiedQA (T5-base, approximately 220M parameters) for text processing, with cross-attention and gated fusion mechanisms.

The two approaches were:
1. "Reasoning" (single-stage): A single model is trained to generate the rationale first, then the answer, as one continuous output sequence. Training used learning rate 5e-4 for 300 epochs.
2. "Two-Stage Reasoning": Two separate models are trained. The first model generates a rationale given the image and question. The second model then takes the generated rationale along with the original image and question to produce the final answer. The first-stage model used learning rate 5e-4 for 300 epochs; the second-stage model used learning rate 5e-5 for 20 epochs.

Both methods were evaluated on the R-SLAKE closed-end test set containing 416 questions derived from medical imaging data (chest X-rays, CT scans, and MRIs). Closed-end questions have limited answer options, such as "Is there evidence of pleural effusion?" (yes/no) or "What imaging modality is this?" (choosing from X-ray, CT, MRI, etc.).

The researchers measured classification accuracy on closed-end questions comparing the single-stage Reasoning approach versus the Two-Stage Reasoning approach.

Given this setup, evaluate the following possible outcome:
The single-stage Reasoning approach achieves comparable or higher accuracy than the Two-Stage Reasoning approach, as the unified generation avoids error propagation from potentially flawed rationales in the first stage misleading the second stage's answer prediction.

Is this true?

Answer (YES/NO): YES